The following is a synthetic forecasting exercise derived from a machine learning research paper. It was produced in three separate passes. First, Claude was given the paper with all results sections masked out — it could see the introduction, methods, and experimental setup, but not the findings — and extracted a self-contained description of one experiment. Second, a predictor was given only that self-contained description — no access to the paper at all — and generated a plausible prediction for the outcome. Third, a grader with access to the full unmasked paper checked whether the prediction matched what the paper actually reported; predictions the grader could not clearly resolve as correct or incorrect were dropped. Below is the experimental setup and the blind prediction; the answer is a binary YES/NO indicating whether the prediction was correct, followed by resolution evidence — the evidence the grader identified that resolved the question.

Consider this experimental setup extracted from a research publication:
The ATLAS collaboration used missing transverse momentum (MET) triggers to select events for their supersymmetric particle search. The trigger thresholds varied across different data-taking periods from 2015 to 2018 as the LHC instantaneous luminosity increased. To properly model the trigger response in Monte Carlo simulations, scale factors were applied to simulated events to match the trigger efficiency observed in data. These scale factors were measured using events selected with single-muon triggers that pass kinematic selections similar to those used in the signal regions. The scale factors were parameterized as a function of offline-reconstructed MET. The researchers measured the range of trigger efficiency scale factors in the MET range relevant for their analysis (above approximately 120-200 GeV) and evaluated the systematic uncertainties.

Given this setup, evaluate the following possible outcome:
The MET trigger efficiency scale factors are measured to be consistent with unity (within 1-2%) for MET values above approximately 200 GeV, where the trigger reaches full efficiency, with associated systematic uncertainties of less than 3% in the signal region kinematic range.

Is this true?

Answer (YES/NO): NO